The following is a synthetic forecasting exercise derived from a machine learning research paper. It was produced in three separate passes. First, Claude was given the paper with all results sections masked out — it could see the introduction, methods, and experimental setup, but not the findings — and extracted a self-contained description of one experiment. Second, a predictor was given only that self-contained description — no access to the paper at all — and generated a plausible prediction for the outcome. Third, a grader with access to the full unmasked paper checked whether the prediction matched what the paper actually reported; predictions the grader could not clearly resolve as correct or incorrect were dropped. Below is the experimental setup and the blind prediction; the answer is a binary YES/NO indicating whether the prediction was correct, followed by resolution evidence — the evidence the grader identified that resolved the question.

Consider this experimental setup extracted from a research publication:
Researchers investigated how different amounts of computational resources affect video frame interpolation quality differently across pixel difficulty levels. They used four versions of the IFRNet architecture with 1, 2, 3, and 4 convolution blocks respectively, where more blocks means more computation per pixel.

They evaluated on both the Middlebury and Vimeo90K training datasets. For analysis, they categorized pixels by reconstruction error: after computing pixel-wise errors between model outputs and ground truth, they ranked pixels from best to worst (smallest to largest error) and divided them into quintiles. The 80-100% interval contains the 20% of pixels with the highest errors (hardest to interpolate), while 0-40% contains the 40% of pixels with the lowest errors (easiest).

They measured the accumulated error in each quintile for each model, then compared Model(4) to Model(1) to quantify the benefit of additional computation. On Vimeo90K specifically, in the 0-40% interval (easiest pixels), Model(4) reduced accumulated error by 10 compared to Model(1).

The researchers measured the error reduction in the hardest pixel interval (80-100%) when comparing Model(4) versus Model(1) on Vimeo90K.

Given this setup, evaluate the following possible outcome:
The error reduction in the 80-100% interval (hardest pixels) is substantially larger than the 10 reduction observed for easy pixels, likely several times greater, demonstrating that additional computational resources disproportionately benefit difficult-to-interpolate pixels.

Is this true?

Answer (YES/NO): YES